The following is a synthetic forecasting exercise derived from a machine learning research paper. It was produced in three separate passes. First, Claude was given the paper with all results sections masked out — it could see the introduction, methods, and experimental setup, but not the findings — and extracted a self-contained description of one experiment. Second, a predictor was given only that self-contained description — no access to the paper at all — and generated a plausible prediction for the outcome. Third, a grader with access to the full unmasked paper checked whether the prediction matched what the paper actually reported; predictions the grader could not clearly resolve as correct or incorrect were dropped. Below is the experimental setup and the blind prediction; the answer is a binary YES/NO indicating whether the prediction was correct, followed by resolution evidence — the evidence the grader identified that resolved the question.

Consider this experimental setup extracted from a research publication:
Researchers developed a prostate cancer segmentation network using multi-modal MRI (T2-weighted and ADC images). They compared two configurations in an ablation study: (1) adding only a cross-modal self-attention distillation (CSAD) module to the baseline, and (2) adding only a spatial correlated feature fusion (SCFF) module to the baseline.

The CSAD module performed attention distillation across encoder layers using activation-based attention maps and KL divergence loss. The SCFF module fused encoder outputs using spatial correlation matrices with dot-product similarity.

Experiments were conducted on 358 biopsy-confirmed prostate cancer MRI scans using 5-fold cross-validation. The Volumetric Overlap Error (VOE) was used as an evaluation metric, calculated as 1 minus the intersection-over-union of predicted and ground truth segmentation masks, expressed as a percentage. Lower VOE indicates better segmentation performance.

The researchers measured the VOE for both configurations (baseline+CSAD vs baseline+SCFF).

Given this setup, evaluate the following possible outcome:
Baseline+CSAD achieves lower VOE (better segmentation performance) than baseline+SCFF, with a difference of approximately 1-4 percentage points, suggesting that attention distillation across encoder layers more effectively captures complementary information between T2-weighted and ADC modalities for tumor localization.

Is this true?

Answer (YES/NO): YES